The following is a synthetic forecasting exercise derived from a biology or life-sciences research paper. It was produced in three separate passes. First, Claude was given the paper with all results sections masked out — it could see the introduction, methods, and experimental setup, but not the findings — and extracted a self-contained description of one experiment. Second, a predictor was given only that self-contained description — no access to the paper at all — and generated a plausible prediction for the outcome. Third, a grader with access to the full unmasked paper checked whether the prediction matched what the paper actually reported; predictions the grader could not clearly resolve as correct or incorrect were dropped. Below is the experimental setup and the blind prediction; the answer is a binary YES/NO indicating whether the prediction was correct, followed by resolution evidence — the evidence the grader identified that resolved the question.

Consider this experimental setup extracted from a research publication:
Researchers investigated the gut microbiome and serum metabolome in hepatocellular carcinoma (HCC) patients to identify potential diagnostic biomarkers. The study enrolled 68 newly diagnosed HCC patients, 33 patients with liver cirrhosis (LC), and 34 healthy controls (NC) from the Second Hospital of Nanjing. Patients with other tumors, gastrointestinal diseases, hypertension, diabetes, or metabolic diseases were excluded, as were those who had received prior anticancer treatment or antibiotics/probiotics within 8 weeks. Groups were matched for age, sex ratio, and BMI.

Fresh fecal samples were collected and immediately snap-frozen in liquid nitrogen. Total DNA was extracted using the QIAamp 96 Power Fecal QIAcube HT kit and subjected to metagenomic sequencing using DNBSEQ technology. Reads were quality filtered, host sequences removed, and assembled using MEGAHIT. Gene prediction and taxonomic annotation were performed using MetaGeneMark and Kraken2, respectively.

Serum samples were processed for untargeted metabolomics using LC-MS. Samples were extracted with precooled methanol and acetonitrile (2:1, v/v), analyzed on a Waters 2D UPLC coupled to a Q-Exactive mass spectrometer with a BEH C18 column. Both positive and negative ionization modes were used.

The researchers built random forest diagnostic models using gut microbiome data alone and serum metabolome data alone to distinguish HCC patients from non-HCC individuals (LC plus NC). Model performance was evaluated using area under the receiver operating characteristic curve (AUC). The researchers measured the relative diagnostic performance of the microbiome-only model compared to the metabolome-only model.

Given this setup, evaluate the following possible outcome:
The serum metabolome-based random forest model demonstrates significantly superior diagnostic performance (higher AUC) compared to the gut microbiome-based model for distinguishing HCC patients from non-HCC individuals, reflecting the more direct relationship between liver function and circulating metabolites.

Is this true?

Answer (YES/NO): NO